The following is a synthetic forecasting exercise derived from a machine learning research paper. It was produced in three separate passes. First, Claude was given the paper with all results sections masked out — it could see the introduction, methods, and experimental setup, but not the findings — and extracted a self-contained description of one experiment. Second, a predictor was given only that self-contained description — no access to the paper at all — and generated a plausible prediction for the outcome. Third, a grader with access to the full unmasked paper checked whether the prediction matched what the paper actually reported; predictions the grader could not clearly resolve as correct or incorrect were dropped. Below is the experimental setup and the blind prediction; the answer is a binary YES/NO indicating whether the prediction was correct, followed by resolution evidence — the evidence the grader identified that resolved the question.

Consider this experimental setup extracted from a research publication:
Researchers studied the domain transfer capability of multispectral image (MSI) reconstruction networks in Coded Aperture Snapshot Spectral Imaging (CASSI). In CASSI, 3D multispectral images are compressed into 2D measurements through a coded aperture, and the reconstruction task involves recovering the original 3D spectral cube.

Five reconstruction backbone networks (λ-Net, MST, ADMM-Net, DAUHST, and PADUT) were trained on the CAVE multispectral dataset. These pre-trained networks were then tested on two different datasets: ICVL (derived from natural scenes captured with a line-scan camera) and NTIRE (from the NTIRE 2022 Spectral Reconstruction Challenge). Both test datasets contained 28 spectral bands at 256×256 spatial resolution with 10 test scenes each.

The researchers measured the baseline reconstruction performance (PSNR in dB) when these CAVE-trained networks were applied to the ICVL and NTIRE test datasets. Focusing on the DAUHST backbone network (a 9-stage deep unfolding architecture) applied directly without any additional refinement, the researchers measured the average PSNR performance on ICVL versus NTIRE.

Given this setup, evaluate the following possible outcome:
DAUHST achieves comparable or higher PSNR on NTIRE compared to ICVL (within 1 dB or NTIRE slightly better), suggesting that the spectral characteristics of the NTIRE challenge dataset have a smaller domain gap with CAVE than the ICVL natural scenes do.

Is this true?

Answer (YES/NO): YES